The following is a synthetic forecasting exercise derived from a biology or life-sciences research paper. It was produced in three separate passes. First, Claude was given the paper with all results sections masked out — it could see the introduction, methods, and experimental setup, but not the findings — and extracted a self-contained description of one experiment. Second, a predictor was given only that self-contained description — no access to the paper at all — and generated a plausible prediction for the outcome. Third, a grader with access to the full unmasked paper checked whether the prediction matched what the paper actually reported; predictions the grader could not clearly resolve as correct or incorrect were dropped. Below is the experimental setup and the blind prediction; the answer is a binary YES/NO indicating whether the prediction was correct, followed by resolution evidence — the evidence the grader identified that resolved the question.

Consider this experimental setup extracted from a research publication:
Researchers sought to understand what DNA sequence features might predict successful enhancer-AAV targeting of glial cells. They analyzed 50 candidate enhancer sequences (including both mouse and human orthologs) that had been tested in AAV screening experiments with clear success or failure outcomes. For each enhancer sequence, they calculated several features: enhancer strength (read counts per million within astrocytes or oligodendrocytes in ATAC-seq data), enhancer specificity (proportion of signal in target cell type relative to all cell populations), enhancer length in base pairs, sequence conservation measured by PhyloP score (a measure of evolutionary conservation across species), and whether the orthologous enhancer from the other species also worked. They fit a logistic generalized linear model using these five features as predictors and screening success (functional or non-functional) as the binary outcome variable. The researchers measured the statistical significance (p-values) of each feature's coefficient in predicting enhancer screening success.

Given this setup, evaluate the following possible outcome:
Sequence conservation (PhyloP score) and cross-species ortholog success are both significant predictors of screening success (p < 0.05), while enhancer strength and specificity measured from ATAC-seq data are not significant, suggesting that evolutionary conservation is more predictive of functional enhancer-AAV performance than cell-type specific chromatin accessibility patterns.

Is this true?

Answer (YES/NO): NO